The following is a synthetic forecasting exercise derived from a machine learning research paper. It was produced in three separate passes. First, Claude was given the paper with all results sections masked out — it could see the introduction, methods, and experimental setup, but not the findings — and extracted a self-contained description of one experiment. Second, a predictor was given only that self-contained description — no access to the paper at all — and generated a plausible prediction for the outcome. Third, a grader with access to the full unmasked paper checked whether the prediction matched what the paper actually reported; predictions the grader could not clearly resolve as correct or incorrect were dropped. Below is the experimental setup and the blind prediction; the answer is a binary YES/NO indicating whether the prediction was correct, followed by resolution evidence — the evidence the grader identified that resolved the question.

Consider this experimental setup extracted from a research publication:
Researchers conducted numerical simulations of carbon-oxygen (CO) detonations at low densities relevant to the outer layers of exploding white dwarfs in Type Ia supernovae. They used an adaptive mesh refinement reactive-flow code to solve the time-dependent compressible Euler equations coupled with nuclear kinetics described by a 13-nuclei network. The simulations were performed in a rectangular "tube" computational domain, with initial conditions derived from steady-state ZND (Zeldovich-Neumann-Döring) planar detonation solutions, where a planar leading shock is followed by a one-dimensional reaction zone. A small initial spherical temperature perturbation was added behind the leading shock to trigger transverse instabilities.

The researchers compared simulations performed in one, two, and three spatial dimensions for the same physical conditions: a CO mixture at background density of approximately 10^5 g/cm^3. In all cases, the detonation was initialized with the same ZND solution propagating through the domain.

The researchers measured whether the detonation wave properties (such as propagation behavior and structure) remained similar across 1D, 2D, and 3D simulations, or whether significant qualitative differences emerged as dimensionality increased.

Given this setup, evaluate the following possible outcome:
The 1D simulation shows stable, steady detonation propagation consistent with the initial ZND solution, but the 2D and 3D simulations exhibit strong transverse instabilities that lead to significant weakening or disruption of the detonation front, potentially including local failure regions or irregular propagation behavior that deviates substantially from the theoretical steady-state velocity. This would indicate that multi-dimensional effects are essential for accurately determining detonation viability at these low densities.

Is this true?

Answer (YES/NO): NO